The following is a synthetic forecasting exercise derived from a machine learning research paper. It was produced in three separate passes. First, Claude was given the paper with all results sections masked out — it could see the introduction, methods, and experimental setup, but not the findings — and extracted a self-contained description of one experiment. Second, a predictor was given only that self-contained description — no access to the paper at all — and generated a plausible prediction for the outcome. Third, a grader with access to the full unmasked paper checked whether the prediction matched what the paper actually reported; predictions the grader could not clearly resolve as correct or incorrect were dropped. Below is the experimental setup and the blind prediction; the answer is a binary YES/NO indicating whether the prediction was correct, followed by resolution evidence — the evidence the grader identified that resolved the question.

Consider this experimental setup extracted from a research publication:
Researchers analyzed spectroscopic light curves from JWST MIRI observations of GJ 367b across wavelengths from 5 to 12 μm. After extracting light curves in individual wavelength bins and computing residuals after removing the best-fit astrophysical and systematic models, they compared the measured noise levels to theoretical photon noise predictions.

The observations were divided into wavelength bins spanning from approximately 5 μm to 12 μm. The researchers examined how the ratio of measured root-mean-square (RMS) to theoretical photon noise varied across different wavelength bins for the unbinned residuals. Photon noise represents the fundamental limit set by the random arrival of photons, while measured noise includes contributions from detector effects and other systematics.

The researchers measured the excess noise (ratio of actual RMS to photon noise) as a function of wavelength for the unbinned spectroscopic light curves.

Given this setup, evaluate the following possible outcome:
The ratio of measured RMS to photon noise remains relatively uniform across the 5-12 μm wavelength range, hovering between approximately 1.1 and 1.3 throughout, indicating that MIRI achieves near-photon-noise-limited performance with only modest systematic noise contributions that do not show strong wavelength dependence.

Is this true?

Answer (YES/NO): NO